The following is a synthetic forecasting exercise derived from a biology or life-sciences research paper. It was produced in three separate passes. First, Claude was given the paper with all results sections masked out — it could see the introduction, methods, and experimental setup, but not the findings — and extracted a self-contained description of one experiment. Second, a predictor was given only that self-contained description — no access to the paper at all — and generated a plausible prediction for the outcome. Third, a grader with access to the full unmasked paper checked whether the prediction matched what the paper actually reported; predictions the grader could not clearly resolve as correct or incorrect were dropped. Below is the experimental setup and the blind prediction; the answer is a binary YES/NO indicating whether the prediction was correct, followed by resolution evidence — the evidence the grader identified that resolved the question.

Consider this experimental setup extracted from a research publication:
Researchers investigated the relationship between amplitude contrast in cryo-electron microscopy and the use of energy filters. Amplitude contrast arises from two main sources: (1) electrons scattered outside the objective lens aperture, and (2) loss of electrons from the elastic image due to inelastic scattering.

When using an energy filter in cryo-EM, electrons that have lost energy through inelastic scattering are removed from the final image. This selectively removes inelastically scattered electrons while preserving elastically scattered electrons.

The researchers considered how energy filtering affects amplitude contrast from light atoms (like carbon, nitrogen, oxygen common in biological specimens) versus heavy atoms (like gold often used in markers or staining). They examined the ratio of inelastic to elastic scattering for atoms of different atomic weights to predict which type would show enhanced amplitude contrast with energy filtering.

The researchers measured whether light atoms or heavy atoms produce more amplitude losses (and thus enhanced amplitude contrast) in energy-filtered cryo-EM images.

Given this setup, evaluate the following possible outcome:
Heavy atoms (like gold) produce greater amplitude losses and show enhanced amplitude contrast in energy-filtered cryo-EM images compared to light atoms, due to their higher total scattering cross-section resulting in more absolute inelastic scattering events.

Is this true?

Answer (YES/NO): NO